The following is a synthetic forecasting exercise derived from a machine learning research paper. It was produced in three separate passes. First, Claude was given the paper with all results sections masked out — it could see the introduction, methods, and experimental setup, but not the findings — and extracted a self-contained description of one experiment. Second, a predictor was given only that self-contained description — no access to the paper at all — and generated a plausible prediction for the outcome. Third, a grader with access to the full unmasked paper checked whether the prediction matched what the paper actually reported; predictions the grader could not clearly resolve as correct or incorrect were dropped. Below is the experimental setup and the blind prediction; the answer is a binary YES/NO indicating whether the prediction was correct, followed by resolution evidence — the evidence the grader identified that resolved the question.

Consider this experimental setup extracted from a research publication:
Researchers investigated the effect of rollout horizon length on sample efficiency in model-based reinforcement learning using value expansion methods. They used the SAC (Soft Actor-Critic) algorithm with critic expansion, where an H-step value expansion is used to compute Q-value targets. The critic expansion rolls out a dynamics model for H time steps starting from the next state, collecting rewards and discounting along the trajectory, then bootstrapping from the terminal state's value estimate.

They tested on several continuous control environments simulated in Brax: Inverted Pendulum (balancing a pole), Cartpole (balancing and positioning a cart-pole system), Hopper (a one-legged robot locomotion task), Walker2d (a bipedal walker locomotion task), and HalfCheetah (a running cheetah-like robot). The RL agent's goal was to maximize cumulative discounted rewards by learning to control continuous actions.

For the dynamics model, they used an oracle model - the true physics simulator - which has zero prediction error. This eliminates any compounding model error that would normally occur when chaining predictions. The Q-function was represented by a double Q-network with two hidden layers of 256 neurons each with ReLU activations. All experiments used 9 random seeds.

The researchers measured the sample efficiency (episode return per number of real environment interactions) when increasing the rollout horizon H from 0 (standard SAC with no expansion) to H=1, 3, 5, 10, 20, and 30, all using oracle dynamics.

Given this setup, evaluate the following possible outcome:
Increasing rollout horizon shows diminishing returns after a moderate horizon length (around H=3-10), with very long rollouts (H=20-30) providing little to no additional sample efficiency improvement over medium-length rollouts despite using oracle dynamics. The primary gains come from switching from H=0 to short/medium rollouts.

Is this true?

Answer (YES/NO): YES